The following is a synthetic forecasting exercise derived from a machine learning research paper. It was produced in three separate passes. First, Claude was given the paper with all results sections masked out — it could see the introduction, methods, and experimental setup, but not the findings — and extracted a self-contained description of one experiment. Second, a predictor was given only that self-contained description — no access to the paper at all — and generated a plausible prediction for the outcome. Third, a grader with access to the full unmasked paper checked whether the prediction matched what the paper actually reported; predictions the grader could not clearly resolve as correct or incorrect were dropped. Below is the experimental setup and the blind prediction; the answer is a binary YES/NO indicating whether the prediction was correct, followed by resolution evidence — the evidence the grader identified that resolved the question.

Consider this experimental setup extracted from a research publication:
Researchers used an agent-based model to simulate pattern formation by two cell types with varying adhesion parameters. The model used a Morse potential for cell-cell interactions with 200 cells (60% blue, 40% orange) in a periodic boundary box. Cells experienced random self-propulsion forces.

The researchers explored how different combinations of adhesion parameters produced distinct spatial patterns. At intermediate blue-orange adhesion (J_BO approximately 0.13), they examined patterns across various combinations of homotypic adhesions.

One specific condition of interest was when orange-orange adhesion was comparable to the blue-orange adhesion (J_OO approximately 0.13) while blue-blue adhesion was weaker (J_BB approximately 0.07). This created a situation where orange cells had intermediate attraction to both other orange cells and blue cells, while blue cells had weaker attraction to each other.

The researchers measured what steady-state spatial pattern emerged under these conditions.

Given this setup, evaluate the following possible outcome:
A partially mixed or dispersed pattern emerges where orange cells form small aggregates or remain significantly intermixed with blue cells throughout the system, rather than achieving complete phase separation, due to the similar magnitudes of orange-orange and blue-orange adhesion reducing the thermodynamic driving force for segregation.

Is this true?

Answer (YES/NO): NO